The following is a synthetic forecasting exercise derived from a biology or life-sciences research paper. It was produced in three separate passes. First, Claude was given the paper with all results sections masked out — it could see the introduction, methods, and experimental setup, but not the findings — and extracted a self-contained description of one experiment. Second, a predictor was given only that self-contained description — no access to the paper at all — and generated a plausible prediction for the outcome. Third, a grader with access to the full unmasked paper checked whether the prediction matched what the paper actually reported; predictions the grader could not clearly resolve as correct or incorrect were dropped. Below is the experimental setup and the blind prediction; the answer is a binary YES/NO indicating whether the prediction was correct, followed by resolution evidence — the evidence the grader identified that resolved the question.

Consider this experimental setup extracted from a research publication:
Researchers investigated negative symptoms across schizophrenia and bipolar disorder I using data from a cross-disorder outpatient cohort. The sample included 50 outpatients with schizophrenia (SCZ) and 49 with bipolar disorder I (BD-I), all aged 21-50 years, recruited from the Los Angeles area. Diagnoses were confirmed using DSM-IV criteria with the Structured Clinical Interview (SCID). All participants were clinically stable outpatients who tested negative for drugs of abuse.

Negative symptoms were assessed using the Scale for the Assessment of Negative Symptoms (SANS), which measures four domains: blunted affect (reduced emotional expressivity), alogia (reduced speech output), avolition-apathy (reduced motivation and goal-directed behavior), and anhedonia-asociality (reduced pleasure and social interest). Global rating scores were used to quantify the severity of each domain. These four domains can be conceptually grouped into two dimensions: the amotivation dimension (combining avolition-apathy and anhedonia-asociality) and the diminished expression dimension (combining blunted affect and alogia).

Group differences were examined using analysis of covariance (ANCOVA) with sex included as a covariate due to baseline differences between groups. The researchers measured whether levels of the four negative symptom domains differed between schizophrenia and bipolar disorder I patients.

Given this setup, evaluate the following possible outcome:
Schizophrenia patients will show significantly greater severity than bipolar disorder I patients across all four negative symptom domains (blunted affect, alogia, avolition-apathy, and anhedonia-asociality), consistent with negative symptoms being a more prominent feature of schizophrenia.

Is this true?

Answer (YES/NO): NO